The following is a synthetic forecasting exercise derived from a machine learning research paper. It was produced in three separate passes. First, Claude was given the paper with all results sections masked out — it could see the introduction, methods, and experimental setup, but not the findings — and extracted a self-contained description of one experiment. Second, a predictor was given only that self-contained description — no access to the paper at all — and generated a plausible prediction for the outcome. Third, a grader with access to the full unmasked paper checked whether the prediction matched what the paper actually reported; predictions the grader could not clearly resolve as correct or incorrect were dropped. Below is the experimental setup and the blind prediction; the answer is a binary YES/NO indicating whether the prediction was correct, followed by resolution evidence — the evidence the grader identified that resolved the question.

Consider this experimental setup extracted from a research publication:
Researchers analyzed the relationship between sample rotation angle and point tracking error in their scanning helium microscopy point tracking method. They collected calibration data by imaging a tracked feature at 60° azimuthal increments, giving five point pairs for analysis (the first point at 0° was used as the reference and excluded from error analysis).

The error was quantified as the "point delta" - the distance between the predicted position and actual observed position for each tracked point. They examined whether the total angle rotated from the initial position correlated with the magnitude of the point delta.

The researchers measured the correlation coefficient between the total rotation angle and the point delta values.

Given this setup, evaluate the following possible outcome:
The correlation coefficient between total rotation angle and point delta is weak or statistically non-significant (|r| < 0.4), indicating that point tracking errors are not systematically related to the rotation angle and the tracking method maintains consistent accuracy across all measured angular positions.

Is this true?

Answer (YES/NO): NO